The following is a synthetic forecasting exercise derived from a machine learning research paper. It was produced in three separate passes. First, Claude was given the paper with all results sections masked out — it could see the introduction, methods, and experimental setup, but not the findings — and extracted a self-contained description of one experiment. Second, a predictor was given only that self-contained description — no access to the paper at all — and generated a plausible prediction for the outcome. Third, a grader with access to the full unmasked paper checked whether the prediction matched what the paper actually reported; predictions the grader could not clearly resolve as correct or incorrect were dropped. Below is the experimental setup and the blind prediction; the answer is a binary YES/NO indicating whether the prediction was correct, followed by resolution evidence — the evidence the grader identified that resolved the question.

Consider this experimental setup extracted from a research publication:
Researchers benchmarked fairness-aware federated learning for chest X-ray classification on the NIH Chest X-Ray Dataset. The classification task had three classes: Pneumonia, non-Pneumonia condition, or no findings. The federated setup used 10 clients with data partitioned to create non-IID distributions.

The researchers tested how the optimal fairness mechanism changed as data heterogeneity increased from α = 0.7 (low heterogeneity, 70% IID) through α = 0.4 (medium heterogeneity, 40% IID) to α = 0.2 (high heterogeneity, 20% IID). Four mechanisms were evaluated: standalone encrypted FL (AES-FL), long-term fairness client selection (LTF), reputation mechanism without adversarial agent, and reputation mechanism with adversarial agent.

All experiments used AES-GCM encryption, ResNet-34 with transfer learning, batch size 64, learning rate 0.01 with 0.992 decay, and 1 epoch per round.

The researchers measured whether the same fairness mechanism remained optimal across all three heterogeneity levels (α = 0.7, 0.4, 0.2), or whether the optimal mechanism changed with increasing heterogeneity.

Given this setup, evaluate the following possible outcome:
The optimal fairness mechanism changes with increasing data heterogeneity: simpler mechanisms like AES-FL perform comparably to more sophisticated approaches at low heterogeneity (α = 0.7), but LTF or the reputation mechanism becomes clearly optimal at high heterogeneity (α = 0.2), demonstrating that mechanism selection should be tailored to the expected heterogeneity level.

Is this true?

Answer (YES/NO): NO